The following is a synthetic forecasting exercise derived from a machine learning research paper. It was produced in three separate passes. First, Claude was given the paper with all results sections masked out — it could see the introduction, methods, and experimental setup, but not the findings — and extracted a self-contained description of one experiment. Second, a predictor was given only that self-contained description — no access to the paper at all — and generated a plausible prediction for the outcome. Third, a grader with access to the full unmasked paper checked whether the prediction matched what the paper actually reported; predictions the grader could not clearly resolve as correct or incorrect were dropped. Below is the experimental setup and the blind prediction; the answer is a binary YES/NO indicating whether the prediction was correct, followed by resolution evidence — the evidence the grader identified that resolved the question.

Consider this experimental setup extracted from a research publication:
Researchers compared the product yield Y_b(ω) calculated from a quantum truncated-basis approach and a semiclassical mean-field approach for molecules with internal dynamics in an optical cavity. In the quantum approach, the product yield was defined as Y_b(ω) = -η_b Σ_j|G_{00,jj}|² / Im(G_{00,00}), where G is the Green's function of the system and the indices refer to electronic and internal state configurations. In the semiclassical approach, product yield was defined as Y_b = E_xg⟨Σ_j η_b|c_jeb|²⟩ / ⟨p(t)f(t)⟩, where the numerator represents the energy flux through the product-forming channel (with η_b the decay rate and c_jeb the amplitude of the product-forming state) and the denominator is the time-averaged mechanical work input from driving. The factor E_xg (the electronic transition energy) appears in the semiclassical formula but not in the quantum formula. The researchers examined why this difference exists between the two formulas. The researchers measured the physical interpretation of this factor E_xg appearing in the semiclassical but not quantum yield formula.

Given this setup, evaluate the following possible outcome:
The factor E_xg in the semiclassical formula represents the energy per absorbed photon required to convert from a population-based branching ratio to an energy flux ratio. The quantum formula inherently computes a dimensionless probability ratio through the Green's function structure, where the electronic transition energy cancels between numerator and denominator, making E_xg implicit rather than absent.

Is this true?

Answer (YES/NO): NO